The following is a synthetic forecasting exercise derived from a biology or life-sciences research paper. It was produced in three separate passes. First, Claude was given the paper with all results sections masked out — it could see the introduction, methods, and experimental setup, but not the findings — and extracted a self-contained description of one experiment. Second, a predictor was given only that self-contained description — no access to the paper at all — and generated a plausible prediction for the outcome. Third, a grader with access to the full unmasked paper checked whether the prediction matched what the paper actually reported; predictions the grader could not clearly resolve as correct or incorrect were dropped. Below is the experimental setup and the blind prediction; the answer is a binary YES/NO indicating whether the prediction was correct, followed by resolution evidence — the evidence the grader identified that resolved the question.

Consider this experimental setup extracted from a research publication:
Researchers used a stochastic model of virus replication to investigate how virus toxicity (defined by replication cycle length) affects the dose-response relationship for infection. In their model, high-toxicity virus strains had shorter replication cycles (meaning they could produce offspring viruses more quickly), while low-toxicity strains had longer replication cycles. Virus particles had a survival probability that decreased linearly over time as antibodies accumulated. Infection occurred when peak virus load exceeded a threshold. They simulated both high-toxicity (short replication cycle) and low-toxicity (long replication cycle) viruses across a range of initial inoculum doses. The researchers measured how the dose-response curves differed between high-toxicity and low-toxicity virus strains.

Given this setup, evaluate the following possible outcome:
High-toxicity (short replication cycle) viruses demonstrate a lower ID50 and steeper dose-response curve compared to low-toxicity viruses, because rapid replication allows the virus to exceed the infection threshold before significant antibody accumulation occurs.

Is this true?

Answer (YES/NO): NO